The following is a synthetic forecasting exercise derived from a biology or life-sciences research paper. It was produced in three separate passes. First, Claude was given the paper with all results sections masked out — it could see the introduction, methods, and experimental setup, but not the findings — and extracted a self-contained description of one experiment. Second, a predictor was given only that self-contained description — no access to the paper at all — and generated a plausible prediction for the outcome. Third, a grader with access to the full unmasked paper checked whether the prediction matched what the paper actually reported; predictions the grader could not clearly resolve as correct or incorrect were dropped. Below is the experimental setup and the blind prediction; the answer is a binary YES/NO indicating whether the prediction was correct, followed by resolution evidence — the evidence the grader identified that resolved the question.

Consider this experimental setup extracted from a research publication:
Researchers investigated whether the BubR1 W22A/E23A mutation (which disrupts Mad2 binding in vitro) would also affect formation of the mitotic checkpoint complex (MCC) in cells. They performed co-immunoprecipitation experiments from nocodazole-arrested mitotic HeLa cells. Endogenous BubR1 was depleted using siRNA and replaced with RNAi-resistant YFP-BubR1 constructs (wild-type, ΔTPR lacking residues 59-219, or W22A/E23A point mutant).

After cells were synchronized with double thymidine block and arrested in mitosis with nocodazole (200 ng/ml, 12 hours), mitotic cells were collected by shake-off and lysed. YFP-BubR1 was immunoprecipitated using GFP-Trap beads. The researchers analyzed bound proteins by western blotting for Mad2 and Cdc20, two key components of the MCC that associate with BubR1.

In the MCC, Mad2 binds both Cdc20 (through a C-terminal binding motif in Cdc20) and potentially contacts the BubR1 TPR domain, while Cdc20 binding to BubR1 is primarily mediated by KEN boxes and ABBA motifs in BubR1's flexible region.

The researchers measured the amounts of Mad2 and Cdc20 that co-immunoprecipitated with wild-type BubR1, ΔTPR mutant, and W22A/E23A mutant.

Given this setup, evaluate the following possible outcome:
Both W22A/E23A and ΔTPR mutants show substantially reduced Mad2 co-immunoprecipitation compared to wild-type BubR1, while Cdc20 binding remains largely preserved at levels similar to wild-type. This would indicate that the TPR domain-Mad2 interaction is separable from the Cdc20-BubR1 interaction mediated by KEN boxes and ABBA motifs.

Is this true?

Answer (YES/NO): NO